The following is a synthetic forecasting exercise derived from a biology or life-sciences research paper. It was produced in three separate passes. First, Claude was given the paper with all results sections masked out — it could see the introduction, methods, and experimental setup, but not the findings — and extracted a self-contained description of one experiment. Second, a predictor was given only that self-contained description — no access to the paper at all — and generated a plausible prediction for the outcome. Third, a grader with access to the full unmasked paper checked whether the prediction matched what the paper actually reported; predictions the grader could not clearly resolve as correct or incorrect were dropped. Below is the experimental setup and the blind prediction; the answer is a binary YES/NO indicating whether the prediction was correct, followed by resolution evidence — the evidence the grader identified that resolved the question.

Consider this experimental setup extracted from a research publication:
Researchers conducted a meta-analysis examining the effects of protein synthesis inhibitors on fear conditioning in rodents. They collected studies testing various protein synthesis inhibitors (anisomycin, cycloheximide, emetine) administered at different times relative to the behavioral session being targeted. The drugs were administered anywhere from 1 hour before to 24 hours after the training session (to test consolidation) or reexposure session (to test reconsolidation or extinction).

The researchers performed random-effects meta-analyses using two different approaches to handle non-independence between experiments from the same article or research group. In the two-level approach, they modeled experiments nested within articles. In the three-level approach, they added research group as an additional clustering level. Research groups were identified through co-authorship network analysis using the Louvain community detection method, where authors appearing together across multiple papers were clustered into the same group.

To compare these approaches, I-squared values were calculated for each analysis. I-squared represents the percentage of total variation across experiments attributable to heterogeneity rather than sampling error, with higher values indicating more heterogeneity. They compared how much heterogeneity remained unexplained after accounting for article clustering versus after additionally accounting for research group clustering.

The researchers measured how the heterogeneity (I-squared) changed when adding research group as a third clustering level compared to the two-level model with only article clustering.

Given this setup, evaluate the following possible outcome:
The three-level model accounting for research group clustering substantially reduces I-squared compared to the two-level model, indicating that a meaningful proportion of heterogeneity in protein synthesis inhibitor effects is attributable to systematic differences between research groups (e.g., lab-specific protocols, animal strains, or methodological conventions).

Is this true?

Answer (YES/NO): NO